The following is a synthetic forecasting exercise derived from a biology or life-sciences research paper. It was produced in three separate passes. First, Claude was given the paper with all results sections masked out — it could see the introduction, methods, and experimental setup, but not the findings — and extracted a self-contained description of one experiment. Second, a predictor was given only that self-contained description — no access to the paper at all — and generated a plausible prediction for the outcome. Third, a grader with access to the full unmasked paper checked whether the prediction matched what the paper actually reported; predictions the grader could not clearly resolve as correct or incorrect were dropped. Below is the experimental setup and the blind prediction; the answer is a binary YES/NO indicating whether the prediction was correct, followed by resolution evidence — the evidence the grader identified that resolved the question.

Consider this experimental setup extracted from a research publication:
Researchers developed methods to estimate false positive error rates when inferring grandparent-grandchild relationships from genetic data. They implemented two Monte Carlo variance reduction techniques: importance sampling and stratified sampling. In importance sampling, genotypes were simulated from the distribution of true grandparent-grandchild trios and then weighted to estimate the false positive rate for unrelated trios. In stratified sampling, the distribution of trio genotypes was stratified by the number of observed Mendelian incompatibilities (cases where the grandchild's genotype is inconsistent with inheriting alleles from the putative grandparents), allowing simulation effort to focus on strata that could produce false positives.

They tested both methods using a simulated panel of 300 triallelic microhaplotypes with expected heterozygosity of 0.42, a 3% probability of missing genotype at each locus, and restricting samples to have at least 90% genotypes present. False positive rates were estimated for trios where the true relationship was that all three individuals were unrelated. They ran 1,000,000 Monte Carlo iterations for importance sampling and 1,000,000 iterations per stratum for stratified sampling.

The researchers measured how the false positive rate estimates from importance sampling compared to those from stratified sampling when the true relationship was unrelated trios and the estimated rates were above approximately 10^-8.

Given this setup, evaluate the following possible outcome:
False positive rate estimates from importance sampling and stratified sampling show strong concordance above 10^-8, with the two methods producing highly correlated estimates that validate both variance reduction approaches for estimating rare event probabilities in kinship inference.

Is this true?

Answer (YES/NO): YES